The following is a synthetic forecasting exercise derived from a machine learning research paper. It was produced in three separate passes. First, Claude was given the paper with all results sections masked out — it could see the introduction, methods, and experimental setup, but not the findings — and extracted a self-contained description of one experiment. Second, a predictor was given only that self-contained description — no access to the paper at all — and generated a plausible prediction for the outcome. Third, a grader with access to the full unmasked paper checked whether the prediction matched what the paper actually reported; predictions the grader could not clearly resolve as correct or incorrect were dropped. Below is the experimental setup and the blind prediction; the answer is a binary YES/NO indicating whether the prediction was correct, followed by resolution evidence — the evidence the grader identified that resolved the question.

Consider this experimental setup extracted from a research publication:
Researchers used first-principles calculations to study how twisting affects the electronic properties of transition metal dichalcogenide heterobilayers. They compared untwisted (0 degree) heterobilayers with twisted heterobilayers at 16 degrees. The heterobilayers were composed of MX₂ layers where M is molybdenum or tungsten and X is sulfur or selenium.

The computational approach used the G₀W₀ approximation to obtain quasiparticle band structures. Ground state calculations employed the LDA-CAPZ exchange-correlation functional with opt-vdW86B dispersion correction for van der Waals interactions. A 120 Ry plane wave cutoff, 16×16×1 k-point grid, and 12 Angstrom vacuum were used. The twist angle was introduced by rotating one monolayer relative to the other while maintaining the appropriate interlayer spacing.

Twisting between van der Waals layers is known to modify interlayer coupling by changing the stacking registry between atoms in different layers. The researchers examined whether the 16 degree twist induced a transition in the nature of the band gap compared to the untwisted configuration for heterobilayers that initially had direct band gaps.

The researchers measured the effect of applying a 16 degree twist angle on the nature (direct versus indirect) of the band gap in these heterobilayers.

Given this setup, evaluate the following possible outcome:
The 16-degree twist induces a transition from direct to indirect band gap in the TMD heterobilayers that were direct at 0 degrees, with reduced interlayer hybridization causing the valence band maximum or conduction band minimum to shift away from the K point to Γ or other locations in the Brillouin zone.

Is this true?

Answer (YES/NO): YES